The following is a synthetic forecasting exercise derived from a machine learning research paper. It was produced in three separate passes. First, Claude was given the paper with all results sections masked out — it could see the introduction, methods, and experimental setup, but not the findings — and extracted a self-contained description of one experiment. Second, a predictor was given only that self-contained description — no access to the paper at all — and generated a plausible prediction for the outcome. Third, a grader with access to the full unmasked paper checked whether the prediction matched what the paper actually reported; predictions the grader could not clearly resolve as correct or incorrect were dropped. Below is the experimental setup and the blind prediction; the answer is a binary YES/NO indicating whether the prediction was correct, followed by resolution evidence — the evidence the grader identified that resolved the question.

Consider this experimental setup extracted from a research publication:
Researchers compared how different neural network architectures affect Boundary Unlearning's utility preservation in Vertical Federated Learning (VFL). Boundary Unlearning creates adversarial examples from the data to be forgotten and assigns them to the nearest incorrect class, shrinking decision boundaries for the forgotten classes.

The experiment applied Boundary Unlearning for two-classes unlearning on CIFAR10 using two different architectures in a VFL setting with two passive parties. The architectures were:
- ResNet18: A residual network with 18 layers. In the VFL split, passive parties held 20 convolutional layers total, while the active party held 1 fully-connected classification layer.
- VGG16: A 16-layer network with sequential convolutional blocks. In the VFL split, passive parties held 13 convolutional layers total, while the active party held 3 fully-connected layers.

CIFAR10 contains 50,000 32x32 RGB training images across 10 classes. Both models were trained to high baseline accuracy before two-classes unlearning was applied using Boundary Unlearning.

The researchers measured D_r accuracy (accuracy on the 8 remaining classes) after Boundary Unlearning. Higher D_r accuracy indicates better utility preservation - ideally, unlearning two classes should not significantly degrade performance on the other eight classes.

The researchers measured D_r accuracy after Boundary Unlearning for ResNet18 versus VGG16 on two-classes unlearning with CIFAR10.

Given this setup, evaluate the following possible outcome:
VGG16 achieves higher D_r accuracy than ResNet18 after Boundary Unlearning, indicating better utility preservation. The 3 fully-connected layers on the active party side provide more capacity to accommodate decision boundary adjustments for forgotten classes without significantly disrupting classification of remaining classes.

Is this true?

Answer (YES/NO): YES